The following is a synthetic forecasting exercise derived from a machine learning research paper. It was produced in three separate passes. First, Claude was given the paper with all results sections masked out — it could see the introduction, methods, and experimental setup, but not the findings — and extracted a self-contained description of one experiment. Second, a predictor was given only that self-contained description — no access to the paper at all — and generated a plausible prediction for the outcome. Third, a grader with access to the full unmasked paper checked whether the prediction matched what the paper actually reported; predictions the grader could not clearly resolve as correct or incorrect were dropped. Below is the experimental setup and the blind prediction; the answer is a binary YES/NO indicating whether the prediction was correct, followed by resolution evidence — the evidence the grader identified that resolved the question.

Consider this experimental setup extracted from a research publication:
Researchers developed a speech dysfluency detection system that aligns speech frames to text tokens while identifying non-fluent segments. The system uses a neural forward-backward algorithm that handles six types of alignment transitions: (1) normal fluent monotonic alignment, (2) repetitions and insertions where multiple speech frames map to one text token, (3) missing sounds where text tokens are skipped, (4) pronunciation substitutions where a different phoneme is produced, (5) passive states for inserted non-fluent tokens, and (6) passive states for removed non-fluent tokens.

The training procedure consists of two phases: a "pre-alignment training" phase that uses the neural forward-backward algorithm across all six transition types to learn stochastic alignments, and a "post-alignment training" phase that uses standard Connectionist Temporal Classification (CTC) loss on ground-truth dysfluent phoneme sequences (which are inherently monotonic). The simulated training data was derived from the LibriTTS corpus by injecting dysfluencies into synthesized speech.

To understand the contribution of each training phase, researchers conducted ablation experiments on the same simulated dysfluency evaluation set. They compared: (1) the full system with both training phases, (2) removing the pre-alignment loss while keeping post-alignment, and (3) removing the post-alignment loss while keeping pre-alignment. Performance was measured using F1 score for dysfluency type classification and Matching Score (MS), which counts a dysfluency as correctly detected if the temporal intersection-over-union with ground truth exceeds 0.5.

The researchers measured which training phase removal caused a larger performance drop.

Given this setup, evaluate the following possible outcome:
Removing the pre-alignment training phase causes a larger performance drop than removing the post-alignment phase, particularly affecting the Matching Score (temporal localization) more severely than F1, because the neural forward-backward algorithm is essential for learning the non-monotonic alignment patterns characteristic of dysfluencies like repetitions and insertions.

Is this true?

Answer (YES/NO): YES